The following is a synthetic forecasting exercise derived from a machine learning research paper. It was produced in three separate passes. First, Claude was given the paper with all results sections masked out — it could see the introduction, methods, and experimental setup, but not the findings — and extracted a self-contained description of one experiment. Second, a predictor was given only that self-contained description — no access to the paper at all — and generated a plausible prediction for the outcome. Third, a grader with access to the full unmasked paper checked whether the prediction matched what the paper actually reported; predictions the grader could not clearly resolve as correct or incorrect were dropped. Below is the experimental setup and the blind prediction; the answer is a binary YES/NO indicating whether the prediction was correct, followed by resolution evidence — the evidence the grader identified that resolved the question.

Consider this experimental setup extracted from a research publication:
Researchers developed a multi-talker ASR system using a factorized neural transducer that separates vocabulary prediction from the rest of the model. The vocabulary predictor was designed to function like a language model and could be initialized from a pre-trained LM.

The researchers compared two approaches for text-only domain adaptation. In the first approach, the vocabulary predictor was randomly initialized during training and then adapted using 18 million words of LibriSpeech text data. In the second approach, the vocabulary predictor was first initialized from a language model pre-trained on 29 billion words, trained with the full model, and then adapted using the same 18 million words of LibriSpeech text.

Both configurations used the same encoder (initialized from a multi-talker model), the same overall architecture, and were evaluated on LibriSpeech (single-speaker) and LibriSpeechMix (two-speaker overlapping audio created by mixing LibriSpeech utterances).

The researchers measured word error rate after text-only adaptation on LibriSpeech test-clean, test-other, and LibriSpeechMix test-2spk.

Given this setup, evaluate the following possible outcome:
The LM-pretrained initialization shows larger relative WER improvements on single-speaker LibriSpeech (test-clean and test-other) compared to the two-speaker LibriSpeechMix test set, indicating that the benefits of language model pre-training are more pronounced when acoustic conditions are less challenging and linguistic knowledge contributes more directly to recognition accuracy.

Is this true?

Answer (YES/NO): NO